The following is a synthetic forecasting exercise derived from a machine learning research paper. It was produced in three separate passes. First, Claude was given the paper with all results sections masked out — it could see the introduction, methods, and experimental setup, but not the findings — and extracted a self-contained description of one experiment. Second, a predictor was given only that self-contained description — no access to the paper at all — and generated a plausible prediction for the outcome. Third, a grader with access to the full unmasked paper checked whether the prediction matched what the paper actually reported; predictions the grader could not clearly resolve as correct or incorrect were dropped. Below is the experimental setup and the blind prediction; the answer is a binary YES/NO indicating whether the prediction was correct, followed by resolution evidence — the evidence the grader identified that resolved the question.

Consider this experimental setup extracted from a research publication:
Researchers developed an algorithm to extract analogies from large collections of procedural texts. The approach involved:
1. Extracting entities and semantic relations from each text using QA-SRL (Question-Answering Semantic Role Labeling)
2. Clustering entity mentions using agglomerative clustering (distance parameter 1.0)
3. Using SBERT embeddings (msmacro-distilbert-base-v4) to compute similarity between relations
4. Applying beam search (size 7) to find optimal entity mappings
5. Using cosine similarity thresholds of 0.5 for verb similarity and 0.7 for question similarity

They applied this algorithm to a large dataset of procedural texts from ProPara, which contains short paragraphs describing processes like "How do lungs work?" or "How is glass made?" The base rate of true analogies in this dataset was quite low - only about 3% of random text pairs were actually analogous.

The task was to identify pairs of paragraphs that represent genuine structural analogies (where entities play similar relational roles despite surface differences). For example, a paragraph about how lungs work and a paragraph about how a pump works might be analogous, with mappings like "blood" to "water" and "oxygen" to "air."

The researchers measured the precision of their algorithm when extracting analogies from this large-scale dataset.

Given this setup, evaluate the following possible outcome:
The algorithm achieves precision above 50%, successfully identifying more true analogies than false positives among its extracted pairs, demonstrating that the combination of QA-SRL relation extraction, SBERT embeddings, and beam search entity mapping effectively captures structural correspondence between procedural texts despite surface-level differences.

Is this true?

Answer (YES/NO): YES